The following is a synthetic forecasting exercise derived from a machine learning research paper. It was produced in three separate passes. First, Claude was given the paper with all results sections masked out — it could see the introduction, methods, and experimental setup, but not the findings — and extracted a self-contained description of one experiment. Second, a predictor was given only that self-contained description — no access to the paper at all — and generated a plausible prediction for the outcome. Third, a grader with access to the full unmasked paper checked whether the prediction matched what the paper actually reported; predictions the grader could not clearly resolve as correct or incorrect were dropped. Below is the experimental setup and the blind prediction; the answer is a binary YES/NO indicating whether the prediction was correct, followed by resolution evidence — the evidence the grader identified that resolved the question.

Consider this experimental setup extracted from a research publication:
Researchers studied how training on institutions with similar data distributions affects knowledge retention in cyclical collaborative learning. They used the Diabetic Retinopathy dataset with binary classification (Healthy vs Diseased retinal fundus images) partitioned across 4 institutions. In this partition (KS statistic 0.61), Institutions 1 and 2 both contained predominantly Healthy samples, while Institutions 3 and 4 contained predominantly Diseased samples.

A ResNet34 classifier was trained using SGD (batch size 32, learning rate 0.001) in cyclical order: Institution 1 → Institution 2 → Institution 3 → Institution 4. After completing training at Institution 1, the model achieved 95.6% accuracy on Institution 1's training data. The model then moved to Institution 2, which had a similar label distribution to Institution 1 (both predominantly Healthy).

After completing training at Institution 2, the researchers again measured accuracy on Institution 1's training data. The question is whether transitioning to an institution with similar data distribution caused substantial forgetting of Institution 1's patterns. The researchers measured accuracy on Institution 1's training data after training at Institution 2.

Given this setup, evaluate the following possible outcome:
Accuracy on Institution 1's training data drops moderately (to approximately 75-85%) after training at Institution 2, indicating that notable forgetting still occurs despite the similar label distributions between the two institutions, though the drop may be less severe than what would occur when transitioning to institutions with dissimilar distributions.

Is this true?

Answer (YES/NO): NO